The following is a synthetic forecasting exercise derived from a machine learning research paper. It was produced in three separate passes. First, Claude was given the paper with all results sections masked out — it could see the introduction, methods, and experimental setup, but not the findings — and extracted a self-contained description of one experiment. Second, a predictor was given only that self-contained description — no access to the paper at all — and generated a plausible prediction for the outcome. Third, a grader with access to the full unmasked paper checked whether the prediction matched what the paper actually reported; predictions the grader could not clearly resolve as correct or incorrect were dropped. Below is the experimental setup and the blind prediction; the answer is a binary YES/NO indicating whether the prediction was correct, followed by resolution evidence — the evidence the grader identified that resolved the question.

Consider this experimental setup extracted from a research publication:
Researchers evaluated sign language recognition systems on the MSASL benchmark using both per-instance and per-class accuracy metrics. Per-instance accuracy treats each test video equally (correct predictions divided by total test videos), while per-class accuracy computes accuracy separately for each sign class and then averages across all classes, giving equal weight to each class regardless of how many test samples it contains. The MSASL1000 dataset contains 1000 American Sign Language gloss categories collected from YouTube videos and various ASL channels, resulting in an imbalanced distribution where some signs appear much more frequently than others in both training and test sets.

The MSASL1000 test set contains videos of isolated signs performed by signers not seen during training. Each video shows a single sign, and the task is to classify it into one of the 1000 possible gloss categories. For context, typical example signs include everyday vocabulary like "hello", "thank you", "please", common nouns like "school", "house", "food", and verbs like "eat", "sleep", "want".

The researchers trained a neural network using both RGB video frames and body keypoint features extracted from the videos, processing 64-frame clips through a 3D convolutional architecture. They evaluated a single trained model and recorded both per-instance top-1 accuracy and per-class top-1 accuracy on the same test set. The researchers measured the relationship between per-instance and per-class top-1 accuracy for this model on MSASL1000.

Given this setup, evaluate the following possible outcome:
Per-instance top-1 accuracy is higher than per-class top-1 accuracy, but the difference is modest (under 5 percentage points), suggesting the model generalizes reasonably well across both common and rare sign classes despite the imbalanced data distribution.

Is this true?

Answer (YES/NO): YES